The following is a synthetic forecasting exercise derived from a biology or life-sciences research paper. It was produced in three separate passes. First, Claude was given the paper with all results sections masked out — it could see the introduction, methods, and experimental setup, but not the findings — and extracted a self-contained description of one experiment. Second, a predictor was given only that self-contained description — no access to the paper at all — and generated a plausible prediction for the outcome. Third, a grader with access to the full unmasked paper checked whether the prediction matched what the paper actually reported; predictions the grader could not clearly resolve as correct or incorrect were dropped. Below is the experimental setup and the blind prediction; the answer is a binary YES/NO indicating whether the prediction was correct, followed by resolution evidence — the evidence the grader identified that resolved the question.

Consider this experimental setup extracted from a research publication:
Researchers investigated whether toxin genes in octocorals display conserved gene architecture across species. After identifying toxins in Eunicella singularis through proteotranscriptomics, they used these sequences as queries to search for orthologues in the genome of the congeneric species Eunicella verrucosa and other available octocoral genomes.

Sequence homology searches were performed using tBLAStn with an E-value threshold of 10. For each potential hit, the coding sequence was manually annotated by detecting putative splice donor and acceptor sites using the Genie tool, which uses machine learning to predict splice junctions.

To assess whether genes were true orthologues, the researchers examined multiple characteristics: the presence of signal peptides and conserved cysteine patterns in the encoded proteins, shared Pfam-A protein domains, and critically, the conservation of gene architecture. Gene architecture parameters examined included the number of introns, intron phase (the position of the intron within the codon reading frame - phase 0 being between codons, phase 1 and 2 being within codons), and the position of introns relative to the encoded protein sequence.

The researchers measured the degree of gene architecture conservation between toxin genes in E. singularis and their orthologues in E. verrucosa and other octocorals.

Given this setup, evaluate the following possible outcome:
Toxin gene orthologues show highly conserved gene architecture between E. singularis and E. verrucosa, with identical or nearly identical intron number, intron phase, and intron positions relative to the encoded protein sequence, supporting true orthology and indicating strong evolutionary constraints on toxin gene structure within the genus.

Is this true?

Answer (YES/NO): YES